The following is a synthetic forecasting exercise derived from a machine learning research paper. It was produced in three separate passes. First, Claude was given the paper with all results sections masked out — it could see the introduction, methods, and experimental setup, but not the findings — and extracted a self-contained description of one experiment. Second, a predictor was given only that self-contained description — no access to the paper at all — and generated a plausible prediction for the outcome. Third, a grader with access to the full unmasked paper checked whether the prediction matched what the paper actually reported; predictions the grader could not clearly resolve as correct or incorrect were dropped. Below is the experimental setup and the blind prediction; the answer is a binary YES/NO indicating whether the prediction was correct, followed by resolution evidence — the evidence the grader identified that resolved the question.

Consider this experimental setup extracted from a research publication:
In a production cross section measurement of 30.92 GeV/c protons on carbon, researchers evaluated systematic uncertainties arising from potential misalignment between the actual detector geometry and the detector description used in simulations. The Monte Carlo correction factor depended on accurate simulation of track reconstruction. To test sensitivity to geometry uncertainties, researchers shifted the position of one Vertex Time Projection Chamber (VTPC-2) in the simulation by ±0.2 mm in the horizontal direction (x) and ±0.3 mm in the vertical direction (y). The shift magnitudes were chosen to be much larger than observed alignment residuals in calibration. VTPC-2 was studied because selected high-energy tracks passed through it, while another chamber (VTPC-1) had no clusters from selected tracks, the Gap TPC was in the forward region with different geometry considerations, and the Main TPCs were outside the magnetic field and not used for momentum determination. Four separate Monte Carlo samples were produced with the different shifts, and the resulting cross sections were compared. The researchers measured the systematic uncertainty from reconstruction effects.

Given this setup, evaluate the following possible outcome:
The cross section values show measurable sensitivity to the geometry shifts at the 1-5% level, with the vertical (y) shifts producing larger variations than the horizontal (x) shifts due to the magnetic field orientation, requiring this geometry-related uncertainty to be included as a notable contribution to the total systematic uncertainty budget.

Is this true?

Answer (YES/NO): NO